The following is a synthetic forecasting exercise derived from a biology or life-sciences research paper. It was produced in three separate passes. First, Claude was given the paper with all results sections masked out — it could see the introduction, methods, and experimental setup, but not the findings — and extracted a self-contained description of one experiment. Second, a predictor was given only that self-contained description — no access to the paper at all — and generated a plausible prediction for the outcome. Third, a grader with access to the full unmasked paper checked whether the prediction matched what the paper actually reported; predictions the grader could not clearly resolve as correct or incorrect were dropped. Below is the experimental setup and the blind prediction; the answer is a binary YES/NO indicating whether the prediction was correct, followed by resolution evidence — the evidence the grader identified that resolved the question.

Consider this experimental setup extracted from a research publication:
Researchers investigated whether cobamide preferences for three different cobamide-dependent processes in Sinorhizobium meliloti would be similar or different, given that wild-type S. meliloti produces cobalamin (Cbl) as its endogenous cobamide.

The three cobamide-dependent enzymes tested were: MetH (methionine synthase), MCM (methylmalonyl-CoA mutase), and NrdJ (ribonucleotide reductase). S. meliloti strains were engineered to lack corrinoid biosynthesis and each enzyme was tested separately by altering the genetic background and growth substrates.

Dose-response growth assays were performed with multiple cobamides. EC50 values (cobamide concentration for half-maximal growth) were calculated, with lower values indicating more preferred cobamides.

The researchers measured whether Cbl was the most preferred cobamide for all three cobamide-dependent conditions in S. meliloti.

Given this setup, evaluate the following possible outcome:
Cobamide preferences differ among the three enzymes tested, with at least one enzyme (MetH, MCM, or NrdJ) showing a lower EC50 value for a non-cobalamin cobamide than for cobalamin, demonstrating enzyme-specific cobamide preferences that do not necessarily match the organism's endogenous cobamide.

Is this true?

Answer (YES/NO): NO